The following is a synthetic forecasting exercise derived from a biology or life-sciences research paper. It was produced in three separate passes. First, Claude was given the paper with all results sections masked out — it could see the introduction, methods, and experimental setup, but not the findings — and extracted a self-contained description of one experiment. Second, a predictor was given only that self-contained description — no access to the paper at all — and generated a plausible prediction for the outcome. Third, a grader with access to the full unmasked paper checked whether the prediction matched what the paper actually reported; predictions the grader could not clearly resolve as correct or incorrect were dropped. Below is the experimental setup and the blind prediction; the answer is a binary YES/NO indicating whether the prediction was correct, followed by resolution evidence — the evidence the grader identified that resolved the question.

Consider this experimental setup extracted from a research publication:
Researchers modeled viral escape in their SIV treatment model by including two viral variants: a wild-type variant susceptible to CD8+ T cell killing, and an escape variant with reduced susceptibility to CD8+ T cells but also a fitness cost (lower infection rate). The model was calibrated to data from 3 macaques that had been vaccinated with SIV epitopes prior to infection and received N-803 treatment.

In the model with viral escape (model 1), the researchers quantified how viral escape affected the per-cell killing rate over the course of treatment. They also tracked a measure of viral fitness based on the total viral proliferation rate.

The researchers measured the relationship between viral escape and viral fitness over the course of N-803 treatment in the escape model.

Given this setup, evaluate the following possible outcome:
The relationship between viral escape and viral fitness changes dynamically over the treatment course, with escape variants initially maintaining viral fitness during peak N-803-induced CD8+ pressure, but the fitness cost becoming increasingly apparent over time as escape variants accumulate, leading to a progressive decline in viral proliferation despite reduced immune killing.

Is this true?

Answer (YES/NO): NO